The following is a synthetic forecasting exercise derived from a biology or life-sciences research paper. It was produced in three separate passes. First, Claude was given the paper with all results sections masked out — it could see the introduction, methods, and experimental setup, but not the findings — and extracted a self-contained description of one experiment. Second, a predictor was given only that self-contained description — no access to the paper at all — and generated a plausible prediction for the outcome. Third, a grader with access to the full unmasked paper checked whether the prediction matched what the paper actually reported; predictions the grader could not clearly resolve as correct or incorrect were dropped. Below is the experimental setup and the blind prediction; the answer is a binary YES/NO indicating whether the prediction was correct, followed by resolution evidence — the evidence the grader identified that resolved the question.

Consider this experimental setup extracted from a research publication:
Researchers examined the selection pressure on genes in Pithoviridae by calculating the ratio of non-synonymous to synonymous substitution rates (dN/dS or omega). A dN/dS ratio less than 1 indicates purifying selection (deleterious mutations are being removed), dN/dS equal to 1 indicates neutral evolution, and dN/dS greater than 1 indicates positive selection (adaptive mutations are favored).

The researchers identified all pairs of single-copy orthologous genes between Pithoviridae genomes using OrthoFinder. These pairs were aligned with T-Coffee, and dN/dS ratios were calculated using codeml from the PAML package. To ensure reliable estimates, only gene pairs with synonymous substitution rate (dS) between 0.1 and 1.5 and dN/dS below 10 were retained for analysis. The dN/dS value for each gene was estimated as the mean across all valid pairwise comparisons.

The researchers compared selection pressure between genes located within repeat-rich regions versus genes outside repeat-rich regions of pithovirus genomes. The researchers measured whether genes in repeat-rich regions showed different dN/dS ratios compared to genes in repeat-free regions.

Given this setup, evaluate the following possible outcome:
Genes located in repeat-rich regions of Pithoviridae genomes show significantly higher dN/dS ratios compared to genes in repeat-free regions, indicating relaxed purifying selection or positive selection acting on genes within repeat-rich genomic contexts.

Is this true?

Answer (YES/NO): YES